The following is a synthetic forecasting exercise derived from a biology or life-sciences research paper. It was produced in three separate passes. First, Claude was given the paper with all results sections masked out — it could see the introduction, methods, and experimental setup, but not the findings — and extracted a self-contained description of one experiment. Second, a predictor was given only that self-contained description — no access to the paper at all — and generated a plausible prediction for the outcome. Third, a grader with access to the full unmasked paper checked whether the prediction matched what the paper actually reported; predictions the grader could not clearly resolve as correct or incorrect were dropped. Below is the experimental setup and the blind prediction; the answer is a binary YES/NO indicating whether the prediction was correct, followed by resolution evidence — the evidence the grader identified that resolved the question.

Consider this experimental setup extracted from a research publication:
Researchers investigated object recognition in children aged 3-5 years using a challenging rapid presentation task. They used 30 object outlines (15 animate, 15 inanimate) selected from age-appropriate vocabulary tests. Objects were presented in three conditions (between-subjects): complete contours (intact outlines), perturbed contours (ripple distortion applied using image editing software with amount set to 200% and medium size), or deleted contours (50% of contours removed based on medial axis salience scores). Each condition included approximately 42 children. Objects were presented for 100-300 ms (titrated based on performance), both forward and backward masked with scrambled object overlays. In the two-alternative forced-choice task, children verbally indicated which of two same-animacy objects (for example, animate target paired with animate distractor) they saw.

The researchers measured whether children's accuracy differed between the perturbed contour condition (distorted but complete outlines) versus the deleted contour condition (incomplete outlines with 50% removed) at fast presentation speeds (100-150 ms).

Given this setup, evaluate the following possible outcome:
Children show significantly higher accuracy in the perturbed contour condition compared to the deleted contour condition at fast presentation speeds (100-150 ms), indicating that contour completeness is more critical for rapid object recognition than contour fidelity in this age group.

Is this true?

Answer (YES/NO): YES